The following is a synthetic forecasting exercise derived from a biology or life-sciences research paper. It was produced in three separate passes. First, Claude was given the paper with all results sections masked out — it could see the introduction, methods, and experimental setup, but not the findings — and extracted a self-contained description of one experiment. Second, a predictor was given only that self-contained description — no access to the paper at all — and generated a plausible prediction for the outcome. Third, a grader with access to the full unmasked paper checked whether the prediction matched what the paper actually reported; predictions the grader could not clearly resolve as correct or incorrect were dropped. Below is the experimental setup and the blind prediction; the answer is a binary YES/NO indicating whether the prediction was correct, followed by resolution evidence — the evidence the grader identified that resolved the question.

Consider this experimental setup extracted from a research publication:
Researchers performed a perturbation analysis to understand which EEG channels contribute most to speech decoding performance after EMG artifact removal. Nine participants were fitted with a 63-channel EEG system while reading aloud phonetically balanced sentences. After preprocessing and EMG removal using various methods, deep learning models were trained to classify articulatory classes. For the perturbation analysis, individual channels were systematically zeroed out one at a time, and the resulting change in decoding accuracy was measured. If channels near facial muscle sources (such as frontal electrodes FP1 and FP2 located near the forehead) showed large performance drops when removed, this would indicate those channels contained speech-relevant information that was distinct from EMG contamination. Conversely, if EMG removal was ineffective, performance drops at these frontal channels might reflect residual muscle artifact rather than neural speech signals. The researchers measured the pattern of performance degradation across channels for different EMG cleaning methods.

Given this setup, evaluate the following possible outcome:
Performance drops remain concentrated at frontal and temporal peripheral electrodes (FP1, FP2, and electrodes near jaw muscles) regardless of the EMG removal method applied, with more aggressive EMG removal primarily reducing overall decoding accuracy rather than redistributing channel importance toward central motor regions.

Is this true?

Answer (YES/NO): NO